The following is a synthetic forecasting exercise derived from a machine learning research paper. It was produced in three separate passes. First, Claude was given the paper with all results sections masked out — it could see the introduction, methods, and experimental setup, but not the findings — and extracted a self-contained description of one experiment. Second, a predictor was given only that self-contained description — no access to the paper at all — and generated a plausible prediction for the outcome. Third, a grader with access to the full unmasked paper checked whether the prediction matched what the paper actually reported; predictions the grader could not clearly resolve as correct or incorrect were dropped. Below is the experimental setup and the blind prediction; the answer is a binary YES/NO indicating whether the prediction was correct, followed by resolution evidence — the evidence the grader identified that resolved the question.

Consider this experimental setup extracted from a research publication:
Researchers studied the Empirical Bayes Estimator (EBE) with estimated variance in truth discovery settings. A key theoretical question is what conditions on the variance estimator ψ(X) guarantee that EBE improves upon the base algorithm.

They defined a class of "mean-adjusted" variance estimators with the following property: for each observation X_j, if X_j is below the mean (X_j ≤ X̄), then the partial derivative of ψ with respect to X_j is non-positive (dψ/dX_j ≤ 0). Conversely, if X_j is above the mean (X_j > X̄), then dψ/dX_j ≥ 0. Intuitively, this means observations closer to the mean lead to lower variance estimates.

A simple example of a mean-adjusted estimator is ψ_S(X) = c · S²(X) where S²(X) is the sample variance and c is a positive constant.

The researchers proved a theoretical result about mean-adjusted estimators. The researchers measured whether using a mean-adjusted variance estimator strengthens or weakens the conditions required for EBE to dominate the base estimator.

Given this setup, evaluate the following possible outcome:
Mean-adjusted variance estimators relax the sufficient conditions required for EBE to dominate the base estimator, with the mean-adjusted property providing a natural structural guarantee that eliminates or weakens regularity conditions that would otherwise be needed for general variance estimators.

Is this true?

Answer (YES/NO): NO